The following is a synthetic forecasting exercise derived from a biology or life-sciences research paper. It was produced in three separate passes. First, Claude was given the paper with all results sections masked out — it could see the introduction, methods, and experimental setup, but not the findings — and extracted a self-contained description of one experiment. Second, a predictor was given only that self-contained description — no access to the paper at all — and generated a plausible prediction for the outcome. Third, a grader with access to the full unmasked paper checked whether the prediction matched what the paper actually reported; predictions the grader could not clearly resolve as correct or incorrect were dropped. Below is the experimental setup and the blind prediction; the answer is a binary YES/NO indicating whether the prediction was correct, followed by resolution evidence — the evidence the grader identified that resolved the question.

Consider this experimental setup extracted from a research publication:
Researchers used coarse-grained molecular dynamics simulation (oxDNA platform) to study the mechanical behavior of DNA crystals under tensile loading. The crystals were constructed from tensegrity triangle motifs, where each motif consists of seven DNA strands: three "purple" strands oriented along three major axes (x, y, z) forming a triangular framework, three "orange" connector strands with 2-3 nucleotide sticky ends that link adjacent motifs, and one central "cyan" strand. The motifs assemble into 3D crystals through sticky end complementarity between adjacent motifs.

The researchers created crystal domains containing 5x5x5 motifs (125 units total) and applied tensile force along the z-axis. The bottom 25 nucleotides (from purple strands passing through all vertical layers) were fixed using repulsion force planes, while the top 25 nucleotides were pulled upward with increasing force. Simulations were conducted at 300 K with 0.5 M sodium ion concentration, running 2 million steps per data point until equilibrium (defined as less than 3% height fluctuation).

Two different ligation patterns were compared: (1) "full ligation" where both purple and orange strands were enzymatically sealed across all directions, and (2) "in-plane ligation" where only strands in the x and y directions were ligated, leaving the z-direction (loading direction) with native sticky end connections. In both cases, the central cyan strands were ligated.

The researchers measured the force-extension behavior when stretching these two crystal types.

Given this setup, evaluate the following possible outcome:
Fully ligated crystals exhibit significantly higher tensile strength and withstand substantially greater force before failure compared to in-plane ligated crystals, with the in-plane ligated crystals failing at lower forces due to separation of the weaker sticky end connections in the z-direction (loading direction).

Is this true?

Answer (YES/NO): YES